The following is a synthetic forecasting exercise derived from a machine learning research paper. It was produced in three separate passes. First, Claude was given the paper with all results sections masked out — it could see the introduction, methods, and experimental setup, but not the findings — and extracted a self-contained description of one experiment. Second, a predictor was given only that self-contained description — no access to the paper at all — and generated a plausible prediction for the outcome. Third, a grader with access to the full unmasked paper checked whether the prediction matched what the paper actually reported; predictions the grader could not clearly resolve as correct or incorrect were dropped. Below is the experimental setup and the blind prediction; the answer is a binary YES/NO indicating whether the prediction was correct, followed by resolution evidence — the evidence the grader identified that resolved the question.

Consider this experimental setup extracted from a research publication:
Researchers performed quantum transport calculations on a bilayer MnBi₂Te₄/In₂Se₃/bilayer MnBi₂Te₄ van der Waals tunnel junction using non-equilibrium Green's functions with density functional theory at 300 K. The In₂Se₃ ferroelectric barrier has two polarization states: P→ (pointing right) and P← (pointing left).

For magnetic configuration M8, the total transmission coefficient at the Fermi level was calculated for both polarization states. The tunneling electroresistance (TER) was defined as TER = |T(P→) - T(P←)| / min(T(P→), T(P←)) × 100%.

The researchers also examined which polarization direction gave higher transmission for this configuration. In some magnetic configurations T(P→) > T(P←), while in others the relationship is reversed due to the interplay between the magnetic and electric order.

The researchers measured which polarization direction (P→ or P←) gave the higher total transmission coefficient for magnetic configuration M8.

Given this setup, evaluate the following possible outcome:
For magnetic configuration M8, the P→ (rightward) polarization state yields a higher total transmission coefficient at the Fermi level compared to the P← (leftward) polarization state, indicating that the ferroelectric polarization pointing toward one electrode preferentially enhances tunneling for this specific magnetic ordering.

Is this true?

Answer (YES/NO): NO